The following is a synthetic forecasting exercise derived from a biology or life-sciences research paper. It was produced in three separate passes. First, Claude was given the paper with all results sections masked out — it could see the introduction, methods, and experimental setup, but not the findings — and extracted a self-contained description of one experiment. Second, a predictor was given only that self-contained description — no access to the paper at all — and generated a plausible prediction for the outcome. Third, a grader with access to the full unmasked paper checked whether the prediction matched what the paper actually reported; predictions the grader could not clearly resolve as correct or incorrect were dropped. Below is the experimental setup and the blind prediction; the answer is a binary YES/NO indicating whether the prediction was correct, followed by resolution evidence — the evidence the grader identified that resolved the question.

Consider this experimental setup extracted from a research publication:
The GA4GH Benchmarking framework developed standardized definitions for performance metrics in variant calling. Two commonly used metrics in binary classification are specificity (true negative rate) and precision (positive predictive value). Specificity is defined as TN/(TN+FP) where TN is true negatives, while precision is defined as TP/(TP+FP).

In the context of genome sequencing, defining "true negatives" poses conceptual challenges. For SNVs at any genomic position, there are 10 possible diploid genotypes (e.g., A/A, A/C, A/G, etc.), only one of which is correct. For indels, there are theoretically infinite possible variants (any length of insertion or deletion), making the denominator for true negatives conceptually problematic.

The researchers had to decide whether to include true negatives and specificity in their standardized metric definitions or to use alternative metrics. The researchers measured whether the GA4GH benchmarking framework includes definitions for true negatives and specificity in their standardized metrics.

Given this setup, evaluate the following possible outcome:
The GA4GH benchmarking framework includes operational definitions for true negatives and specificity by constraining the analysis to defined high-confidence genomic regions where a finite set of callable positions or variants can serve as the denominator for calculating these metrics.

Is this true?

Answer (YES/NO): NO